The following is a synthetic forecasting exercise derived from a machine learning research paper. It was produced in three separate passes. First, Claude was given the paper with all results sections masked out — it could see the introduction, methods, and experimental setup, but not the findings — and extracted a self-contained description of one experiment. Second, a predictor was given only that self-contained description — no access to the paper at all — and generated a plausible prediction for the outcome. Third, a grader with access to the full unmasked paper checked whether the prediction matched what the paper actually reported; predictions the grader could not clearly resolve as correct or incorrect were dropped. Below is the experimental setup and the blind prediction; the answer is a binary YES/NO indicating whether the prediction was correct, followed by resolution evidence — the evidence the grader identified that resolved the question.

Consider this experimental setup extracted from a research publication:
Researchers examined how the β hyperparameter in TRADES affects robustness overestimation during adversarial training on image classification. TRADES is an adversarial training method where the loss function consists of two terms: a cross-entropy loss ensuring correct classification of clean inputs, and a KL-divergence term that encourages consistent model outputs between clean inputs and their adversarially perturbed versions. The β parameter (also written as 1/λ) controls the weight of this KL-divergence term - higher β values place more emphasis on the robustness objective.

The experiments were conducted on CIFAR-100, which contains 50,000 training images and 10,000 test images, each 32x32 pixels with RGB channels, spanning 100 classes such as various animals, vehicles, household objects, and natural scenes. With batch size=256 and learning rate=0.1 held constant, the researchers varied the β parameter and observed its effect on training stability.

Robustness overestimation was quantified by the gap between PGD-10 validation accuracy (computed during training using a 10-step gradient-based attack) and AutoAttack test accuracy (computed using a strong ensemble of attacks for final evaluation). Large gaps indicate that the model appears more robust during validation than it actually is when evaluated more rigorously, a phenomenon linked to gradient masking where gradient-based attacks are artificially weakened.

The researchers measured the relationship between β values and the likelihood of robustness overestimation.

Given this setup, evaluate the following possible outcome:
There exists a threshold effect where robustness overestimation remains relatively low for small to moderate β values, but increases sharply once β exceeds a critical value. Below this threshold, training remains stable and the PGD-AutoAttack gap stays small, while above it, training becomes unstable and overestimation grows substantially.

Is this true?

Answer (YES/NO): NO